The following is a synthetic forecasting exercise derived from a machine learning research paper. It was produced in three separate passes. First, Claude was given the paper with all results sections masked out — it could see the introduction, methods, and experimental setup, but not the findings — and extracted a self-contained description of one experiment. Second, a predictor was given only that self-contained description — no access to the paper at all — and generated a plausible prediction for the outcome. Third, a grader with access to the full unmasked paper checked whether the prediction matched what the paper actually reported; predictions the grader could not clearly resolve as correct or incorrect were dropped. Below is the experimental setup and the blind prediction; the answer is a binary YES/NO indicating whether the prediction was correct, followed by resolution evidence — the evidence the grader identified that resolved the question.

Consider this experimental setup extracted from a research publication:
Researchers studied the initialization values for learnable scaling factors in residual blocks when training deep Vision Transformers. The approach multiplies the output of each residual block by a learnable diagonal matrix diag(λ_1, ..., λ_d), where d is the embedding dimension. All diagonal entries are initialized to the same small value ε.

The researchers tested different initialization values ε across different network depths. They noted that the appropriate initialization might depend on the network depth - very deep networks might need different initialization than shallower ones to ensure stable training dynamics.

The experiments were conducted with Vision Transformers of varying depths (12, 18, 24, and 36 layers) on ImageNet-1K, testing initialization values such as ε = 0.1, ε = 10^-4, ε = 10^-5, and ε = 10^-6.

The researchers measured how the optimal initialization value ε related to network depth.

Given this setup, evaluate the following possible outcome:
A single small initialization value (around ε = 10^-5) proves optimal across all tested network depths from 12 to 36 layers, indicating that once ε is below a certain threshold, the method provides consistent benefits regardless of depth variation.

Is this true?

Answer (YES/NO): NO